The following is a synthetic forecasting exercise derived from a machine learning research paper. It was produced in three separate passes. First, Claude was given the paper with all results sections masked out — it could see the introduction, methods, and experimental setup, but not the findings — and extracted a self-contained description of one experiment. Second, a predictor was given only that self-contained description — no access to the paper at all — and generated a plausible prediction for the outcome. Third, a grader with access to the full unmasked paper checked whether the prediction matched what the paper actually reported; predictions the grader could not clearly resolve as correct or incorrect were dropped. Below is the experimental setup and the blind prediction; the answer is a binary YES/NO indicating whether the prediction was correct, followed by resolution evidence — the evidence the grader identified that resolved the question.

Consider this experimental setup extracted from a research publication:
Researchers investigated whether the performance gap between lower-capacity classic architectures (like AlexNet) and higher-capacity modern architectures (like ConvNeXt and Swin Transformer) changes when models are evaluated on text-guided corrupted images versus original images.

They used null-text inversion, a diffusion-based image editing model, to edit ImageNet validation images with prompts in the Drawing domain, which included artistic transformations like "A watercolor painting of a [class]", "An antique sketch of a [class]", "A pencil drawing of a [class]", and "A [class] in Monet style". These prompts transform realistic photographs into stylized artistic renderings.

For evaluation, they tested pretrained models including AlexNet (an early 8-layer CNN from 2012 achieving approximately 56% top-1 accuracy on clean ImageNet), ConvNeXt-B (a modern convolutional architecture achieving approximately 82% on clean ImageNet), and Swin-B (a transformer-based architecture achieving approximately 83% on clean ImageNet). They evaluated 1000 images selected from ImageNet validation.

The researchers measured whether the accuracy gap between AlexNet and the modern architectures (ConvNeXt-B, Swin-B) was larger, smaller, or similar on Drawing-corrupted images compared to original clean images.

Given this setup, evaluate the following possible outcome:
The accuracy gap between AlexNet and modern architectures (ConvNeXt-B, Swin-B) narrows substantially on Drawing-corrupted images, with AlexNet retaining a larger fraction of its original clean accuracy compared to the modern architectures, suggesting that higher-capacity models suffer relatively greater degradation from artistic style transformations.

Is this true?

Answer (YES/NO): NO